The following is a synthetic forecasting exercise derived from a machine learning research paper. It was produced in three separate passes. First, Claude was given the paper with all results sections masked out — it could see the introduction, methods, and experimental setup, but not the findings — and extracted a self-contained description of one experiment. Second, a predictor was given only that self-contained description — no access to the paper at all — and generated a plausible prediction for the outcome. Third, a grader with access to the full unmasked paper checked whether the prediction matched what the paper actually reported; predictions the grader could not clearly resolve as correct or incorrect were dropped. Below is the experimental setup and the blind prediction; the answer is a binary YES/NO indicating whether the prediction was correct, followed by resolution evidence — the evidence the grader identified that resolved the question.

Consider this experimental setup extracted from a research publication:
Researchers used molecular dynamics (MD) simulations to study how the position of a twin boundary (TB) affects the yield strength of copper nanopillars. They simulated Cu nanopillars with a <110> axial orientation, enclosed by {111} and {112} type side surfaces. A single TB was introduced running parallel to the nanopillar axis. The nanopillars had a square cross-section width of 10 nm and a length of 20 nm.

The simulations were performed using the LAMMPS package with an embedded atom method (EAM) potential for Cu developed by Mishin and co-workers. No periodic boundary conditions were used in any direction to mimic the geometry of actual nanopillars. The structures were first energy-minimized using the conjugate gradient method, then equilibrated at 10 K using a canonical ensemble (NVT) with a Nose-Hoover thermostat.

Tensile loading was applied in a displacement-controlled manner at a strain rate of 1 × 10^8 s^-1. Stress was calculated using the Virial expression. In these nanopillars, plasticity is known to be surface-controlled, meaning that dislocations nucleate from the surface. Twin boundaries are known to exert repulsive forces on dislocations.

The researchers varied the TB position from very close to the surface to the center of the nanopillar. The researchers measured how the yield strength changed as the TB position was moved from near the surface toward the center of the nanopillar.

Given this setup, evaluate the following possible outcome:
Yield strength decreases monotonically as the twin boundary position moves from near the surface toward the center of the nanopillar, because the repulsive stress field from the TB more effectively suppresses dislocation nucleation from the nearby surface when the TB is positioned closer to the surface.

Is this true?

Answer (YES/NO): NO